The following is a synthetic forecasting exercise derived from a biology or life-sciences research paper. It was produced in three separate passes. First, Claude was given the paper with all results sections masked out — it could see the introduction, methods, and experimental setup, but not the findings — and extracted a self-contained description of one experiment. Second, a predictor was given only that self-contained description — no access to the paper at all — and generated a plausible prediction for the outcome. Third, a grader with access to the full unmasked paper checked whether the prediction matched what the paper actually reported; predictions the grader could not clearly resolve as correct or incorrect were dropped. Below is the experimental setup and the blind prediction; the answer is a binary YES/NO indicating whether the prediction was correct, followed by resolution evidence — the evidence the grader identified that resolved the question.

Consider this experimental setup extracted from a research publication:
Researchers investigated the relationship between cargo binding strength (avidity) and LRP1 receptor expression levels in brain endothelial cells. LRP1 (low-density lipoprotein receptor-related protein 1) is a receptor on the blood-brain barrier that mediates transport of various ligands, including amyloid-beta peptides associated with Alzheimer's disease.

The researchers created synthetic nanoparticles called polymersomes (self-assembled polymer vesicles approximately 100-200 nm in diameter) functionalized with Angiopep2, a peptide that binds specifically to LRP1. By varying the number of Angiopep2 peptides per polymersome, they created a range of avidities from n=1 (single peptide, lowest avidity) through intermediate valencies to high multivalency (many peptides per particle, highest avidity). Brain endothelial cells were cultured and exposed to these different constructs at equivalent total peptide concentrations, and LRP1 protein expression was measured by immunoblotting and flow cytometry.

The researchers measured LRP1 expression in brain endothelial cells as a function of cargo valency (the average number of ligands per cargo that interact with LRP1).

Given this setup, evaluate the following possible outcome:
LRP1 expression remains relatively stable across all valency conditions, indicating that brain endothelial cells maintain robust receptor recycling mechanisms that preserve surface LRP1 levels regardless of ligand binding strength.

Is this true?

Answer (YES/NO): NO